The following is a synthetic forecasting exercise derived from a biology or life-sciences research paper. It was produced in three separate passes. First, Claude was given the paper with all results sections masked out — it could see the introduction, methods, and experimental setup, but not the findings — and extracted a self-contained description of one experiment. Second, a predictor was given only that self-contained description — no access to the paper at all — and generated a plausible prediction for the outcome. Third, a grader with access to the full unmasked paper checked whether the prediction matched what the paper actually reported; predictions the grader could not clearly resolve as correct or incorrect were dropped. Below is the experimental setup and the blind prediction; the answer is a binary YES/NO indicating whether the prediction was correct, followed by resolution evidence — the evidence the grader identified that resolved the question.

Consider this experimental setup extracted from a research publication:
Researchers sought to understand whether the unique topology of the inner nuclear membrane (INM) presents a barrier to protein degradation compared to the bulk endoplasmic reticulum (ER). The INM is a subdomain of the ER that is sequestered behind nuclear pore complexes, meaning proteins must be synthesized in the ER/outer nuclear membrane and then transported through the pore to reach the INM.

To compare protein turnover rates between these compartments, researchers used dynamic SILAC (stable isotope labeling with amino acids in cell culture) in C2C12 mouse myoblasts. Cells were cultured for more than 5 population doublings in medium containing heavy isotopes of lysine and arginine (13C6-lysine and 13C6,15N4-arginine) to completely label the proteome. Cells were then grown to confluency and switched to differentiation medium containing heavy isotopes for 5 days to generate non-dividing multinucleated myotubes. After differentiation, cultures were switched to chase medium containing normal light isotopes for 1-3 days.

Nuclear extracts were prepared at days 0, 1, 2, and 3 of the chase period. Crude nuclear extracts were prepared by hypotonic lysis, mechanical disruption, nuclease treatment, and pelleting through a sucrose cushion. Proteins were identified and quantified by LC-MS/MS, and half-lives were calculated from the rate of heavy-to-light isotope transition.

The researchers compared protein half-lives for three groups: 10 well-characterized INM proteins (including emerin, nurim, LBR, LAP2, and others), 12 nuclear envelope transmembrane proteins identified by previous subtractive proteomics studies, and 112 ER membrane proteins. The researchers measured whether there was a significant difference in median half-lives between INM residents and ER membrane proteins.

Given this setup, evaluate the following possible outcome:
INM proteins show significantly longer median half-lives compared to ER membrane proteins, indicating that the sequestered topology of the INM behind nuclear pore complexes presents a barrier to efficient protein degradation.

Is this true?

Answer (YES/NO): NO